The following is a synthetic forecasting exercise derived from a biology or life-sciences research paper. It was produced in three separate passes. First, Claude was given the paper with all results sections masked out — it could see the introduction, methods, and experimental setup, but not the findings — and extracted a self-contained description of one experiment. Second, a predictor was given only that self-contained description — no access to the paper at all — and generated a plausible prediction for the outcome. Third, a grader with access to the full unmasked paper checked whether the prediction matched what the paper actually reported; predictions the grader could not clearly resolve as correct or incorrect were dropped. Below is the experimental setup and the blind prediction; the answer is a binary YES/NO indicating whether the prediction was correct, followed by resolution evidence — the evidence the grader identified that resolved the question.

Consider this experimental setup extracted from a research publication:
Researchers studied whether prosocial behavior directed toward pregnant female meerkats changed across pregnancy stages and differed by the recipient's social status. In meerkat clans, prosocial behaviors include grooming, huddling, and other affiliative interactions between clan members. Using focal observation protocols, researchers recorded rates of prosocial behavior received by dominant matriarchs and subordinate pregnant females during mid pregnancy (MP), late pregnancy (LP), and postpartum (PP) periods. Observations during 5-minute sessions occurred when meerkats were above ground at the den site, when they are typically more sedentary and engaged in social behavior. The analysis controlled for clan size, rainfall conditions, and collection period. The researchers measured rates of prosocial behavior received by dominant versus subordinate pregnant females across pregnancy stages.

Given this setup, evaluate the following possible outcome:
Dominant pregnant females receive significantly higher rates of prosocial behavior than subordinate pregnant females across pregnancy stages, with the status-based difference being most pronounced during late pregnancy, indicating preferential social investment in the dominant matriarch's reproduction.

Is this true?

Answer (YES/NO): NO